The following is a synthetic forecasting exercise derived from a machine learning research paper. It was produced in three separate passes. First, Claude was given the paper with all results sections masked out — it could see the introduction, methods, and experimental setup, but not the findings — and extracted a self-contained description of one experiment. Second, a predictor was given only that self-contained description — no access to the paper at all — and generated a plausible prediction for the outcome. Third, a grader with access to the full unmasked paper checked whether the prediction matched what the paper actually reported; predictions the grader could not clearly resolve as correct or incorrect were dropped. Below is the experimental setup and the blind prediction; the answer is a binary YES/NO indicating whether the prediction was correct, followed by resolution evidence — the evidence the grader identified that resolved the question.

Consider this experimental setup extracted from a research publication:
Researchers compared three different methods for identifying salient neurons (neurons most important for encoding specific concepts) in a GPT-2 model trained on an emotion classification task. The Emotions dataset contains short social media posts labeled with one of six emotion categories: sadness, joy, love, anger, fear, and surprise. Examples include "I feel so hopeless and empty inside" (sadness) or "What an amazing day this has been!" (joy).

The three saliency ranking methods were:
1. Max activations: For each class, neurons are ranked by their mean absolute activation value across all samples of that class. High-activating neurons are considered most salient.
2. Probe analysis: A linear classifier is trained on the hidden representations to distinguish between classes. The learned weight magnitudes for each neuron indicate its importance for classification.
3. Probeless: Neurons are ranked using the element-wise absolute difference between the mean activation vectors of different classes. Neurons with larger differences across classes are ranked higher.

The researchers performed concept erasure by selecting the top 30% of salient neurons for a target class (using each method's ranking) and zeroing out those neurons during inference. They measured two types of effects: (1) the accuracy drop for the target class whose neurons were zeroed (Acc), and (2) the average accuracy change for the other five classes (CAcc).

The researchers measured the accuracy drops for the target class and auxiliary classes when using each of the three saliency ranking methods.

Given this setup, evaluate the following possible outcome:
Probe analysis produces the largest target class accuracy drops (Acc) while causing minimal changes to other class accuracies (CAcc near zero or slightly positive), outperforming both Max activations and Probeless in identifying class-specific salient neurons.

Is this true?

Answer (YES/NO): NO